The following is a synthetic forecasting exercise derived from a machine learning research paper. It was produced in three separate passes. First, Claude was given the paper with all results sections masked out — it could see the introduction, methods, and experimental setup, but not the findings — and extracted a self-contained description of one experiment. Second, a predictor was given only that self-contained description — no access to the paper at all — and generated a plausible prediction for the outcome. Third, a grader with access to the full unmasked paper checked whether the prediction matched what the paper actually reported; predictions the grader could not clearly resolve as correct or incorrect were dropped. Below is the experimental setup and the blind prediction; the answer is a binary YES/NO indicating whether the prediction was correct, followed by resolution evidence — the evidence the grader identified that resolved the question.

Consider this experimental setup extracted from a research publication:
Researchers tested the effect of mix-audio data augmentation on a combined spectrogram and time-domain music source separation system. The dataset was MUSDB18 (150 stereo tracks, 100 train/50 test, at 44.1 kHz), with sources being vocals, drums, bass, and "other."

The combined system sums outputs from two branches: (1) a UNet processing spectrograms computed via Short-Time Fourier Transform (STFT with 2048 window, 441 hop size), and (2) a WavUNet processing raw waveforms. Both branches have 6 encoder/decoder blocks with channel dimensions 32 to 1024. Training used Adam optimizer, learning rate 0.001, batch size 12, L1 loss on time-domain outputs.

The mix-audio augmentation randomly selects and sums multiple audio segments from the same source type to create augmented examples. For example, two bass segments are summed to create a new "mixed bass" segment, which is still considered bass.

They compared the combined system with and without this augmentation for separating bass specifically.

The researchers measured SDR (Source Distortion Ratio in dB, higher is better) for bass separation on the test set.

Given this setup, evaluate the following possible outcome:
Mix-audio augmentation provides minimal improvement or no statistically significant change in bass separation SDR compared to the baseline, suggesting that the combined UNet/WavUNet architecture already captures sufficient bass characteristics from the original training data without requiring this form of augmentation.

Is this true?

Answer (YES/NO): NO